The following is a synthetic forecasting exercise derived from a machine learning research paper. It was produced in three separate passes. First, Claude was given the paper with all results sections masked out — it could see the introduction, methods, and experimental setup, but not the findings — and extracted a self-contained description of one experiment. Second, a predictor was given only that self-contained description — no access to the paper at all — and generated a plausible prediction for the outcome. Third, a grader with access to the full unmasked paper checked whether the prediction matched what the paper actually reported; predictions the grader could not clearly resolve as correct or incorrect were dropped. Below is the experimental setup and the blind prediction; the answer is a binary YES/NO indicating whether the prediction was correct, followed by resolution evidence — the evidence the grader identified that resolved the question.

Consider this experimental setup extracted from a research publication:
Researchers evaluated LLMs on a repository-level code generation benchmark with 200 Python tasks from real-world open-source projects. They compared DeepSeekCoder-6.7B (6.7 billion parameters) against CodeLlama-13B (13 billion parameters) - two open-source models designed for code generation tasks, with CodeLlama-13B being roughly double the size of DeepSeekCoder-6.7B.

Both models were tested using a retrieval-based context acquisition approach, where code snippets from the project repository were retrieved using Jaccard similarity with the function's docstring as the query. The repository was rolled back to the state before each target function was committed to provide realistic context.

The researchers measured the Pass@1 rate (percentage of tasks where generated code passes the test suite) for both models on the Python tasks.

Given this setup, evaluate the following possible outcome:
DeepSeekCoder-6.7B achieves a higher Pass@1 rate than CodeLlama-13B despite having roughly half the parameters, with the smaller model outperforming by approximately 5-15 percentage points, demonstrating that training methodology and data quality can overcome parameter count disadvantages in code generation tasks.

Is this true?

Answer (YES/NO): NO